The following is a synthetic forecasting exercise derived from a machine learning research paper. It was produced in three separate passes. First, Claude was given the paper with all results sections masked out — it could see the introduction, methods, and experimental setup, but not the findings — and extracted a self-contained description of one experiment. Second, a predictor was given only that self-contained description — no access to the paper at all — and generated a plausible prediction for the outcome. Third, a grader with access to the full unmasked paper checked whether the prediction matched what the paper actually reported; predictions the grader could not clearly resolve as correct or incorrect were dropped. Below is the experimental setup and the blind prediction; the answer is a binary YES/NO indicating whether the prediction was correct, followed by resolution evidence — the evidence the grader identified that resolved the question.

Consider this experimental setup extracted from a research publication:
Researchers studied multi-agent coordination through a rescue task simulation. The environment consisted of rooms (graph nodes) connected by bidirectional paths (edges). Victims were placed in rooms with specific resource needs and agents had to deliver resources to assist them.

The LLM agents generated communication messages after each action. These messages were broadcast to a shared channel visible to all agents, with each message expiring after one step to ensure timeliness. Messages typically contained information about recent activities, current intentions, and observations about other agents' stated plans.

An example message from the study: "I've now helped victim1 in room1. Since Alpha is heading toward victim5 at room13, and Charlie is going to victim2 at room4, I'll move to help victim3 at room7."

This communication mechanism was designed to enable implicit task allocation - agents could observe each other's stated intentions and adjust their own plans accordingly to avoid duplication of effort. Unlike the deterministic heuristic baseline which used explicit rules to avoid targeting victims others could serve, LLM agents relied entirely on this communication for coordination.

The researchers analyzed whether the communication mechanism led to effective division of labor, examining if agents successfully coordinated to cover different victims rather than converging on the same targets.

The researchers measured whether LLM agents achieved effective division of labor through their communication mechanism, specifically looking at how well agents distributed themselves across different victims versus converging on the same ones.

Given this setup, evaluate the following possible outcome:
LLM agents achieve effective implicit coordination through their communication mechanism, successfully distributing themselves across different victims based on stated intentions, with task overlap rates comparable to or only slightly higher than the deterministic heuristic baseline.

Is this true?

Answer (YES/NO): NO